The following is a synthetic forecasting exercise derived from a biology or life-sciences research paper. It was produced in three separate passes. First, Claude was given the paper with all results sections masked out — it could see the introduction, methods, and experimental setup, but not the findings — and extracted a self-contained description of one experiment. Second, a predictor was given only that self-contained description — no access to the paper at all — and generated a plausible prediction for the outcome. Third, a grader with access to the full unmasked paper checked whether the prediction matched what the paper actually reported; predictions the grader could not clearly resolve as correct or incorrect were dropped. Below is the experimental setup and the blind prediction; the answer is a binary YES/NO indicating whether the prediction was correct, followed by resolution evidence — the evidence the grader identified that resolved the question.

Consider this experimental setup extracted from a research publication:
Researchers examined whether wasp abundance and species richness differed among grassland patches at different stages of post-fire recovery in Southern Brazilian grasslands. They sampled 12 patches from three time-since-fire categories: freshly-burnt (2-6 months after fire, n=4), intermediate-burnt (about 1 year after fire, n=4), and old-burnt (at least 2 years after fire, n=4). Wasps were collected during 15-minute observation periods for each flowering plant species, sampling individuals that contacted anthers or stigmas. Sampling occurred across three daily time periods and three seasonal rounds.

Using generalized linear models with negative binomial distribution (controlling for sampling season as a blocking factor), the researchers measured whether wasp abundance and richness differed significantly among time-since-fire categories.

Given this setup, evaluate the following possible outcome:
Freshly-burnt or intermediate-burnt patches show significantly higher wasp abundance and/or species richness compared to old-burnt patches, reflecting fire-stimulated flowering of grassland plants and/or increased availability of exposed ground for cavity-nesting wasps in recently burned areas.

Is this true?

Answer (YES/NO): NO